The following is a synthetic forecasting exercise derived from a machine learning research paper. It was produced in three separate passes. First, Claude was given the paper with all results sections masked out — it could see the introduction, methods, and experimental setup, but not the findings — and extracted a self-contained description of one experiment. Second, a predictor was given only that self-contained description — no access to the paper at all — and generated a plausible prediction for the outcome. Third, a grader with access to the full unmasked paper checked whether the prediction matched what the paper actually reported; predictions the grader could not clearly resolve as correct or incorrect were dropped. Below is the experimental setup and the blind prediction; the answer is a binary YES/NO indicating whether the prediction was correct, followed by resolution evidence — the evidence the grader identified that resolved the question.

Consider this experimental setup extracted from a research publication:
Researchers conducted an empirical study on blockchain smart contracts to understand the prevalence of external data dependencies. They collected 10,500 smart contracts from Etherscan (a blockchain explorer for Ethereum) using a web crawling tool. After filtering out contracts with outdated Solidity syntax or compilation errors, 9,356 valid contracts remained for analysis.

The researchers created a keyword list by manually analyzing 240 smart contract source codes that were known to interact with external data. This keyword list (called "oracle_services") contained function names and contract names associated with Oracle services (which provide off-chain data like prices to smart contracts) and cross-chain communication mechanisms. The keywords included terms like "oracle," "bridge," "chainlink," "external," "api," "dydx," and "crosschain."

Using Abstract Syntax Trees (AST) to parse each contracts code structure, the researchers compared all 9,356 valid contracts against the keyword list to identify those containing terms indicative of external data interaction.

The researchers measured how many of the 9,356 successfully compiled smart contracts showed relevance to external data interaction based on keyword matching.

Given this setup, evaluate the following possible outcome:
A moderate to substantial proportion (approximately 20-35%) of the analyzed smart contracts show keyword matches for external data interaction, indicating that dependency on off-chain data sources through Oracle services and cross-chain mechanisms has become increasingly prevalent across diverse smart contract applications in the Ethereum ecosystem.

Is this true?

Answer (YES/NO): NO